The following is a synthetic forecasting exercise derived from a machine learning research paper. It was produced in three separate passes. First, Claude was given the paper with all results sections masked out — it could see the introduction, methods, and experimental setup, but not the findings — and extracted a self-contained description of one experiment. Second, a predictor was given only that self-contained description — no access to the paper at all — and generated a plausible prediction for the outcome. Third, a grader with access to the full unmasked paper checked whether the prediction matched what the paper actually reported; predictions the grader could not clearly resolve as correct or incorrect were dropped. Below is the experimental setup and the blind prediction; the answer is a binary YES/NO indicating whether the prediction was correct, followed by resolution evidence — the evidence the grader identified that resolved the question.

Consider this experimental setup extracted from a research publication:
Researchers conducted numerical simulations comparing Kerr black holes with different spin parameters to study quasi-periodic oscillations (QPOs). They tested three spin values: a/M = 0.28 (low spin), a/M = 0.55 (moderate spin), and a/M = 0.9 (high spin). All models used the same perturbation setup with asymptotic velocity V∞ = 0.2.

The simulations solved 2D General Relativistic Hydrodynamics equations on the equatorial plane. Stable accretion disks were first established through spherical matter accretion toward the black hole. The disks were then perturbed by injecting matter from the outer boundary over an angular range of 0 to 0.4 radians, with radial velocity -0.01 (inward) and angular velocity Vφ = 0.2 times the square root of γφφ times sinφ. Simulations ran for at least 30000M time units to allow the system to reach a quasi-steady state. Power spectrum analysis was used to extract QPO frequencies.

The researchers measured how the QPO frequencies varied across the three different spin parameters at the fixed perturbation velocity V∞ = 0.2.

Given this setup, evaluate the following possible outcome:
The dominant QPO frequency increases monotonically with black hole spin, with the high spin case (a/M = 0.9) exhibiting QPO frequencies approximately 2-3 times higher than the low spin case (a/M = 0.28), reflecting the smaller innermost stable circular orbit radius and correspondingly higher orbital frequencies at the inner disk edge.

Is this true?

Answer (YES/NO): NO